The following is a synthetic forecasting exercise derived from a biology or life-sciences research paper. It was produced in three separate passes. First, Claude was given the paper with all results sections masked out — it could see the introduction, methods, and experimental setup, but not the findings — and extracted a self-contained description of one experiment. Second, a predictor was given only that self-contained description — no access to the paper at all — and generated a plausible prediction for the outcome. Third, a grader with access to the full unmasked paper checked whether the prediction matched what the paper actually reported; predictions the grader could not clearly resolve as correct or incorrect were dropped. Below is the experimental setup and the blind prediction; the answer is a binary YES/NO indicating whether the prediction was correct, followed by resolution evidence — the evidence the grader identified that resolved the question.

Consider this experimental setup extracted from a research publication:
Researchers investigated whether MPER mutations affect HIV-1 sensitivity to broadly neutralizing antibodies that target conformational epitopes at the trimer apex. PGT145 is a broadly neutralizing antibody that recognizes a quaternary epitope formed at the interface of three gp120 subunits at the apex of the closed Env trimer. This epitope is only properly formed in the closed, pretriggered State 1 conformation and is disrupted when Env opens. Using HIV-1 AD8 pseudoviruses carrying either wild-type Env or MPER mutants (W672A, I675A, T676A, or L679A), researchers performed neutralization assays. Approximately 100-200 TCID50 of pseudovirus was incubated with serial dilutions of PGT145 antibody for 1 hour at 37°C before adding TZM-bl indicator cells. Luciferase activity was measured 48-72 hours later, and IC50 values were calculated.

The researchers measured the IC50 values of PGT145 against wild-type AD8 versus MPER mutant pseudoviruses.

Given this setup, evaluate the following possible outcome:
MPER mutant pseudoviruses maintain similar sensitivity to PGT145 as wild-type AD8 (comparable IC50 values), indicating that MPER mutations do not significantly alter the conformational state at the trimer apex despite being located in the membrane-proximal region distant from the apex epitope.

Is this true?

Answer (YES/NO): YES